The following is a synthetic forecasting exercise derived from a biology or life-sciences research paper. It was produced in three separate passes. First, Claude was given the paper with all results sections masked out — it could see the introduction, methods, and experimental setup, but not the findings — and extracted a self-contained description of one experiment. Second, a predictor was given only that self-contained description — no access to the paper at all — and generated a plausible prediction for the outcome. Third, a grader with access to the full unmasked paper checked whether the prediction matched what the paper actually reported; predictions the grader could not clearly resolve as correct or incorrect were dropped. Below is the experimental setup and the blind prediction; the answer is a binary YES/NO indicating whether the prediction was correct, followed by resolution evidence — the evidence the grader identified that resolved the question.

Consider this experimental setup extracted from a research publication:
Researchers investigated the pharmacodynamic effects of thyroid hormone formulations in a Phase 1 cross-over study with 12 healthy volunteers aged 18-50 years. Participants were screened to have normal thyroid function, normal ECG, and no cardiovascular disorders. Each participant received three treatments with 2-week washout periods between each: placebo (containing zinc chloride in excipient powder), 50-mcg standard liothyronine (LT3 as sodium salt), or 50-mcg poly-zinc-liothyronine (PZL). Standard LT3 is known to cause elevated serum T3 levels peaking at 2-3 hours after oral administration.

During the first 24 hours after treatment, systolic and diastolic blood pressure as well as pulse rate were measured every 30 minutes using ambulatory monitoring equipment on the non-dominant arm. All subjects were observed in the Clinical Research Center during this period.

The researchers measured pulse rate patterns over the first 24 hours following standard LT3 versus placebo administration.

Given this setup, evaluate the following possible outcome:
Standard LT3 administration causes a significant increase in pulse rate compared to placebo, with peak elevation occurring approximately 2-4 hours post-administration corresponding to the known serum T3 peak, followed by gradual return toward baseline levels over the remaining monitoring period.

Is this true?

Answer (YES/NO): NO